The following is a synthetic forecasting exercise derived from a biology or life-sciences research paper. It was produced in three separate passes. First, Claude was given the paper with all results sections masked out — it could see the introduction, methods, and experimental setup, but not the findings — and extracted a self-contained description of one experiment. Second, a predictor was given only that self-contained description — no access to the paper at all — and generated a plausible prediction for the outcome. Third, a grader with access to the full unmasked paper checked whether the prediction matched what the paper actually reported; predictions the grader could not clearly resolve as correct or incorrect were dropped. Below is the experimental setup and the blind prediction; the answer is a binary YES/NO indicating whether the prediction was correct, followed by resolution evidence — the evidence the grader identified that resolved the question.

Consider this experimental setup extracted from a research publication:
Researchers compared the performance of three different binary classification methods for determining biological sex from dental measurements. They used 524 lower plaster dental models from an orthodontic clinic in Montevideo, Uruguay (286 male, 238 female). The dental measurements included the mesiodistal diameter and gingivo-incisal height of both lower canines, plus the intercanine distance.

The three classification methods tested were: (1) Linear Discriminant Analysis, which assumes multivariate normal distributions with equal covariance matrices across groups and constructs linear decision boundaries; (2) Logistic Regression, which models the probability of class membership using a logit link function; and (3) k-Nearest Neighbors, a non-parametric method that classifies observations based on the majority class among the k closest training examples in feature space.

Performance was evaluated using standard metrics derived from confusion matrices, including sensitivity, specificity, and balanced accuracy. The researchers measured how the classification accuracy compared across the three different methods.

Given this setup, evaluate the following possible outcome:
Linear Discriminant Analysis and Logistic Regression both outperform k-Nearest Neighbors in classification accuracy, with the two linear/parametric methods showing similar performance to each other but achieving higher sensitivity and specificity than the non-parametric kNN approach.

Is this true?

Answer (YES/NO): NO